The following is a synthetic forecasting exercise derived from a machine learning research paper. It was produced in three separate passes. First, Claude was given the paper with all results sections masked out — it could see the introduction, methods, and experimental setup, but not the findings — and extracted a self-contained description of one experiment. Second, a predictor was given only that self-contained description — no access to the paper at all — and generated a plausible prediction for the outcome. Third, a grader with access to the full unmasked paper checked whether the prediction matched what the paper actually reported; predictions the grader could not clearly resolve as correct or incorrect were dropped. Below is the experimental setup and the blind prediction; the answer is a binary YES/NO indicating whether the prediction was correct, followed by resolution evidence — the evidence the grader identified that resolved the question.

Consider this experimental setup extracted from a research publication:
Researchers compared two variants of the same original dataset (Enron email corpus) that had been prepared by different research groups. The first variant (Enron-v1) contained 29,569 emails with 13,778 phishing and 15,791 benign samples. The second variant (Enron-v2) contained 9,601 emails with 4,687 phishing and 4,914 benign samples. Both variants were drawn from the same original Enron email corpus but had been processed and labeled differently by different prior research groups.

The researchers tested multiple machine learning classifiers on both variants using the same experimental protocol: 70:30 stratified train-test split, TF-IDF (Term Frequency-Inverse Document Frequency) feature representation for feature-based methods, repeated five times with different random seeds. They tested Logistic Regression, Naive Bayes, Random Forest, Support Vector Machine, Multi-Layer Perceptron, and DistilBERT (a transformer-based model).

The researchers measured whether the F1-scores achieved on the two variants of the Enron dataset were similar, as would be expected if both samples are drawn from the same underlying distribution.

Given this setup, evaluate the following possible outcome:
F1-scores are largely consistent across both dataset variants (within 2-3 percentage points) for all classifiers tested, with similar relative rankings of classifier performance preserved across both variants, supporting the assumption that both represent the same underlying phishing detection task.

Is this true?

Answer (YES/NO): YES